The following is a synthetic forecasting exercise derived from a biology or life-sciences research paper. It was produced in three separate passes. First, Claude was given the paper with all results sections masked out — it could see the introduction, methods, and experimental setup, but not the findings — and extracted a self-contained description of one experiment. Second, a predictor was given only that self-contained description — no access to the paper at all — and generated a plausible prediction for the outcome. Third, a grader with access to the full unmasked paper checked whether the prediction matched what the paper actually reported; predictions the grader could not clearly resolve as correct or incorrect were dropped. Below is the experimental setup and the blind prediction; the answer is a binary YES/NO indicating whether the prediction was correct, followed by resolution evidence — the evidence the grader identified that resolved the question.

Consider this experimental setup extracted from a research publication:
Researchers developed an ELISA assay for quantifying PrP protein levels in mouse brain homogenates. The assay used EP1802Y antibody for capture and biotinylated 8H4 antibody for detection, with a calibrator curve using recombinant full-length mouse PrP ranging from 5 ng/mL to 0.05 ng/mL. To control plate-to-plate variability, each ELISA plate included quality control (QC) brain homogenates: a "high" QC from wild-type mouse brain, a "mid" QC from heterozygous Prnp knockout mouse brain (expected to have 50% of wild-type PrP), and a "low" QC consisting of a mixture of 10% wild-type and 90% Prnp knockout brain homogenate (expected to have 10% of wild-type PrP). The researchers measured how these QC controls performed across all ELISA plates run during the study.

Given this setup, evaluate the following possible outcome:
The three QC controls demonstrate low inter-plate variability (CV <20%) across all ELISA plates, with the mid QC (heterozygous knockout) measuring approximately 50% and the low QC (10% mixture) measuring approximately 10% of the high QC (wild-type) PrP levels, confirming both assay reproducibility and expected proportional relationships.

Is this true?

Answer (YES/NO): NO